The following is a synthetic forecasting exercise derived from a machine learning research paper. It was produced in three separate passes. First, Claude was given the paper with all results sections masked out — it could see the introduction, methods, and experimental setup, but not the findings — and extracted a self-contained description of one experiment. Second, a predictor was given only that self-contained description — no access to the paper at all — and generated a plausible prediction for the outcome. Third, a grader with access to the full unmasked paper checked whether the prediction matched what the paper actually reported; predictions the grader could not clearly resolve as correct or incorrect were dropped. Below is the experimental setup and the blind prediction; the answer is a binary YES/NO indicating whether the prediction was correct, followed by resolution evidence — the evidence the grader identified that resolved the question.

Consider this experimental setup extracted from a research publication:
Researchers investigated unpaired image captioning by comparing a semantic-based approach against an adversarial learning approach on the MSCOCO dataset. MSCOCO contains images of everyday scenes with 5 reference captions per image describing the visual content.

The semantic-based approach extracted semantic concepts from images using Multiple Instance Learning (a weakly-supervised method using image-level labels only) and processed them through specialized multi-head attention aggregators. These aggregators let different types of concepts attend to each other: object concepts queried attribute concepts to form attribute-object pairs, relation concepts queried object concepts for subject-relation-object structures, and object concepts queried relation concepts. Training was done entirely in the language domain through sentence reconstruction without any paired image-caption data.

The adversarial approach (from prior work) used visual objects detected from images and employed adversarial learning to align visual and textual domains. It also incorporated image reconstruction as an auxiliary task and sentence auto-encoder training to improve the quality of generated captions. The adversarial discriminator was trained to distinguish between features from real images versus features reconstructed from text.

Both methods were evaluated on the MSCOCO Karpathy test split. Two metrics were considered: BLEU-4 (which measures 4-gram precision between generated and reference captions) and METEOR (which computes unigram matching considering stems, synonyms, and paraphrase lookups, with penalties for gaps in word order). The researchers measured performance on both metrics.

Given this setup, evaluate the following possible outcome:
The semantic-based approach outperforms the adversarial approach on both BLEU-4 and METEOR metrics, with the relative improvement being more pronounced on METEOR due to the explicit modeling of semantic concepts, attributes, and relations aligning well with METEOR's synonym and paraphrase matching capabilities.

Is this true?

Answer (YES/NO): NO